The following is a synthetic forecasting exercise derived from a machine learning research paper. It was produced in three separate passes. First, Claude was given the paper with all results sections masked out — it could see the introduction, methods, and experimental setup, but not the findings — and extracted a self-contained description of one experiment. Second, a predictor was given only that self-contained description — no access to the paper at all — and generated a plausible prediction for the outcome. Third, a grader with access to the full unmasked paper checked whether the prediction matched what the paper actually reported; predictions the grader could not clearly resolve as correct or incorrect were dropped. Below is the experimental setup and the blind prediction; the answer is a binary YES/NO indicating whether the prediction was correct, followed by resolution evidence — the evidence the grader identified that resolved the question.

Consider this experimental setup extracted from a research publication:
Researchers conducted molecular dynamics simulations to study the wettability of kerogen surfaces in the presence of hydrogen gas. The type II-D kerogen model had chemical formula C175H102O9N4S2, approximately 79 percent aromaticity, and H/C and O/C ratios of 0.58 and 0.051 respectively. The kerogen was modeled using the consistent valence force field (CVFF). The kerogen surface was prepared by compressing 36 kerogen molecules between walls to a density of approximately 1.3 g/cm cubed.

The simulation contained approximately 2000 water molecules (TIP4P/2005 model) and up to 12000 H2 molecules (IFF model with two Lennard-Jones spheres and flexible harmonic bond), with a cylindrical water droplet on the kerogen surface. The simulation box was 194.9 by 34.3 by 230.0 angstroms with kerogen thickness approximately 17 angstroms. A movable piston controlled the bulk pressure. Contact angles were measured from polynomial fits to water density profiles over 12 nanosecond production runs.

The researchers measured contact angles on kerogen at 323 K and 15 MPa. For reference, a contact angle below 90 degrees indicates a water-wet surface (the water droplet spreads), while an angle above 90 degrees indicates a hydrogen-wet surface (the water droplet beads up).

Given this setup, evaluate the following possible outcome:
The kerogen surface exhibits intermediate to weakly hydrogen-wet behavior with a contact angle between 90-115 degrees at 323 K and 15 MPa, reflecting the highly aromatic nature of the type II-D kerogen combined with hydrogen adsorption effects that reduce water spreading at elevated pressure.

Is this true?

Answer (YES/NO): NO